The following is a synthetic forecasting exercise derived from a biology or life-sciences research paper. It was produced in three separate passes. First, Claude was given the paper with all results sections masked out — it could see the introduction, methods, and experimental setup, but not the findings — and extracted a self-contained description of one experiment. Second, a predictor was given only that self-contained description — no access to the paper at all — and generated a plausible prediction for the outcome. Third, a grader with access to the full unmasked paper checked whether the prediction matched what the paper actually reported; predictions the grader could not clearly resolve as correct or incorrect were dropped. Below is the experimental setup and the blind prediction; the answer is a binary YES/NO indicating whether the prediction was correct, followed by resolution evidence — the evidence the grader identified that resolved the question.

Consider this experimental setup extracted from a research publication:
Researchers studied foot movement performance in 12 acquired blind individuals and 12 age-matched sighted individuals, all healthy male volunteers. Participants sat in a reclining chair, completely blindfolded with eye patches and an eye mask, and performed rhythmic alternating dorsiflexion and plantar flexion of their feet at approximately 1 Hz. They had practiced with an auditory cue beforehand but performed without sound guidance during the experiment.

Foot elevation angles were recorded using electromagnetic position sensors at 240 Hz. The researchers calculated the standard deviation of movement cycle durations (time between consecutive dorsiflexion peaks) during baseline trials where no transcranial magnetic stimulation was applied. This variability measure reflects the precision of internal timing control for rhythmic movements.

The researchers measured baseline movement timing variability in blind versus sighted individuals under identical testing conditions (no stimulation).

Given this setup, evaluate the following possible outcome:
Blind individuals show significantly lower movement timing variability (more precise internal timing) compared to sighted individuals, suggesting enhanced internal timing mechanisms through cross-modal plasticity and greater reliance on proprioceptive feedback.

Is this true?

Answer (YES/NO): NO